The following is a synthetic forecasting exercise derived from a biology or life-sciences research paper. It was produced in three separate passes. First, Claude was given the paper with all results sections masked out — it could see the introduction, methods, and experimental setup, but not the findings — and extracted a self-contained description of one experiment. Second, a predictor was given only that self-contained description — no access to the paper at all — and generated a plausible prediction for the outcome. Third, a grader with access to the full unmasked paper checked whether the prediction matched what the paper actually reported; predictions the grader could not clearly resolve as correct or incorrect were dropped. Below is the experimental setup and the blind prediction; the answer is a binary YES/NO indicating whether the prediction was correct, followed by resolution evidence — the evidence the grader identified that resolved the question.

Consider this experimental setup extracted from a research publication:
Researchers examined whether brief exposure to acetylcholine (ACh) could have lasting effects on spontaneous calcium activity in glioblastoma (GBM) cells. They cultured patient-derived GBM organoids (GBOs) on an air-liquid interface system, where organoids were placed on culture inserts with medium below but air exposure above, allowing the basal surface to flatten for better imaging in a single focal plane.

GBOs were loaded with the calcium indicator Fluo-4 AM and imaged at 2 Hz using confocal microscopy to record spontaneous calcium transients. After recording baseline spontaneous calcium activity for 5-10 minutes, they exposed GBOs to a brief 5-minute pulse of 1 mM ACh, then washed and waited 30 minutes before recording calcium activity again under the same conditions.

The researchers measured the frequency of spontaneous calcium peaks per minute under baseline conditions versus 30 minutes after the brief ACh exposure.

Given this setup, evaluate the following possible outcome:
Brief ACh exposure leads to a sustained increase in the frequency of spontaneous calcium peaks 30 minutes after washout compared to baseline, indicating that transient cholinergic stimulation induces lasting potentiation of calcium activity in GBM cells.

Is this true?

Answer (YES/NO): YES